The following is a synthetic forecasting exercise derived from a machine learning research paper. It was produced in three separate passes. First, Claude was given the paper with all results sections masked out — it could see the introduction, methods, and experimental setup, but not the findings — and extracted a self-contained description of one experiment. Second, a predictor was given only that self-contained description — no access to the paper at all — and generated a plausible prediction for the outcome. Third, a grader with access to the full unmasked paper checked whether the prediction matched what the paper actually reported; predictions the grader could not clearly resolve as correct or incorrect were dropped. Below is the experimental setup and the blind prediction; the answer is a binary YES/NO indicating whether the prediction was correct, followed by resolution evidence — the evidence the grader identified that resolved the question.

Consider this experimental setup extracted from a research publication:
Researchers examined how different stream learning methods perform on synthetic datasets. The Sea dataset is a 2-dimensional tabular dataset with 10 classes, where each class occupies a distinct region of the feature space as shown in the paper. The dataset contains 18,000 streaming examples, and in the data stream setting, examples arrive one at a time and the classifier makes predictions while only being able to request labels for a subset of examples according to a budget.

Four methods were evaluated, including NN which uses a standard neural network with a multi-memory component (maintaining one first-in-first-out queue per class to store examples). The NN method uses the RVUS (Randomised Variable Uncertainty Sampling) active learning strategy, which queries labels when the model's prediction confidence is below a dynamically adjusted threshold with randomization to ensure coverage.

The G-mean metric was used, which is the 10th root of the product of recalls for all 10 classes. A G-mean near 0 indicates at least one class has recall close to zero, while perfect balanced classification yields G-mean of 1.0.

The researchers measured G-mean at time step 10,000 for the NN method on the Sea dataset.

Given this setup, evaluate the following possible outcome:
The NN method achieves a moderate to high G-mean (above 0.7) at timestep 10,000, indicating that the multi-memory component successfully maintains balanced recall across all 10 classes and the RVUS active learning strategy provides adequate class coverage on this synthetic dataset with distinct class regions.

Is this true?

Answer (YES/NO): NO